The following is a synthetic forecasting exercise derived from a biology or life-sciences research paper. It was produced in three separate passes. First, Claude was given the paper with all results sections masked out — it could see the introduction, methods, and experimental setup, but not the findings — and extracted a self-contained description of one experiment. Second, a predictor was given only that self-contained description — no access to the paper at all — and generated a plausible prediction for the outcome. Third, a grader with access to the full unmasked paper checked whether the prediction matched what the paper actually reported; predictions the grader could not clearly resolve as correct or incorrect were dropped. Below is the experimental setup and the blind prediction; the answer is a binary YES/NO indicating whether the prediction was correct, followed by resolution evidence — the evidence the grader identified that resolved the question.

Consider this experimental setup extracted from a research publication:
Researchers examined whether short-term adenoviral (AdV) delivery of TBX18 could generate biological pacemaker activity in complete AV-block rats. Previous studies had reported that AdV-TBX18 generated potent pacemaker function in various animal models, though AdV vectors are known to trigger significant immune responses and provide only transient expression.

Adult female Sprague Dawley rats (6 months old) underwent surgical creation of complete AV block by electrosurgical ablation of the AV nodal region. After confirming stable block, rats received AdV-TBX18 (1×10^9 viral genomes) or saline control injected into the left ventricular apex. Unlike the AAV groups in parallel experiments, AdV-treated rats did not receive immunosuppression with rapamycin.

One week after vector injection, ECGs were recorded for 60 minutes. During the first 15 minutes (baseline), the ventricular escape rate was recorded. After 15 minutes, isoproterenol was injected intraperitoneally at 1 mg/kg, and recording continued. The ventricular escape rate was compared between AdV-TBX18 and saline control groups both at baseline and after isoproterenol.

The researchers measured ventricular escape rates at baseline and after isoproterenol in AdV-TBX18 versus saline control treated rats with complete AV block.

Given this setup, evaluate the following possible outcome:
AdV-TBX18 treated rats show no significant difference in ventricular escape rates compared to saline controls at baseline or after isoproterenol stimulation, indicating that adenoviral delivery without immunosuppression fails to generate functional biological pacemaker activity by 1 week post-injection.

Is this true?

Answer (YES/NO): NO